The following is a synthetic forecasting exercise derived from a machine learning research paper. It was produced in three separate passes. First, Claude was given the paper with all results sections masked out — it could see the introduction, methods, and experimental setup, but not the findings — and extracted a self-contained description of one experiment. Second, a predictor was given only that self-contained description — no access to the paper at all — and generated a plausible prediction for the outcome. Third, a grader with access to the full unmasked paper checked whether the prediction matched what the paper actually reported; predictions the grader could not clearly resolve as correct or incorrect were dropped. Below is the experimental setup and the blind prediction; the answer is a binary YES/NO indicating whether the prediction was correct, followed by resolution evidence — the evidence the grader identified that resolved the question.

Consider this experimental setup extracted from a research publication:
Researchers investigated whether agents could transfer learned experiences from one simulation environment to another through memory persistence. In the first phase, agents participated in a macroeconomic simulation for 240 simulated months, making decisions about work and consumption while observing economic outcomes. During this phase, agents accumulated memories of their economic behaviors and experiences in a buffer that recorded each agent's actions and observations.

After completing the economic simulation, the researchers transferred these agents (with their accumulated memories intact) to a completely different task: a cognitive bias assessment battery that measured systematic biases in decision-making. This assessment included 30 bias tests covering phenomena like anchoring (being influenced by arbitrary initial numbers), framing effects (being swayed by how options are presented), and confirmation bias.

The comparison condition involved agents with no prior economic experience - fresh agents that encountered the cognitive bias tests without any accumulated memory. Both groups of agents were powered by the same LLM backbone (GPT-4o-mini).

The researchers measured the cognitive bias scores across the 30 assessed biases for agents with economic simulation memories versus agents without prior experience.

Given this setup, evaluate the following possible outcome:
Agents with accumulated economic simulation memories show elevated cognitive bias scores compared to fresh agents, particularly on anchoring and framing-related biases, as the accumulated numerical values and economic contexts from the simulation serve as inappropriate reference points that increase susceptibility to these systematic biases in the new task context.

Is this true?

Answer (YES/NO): NO